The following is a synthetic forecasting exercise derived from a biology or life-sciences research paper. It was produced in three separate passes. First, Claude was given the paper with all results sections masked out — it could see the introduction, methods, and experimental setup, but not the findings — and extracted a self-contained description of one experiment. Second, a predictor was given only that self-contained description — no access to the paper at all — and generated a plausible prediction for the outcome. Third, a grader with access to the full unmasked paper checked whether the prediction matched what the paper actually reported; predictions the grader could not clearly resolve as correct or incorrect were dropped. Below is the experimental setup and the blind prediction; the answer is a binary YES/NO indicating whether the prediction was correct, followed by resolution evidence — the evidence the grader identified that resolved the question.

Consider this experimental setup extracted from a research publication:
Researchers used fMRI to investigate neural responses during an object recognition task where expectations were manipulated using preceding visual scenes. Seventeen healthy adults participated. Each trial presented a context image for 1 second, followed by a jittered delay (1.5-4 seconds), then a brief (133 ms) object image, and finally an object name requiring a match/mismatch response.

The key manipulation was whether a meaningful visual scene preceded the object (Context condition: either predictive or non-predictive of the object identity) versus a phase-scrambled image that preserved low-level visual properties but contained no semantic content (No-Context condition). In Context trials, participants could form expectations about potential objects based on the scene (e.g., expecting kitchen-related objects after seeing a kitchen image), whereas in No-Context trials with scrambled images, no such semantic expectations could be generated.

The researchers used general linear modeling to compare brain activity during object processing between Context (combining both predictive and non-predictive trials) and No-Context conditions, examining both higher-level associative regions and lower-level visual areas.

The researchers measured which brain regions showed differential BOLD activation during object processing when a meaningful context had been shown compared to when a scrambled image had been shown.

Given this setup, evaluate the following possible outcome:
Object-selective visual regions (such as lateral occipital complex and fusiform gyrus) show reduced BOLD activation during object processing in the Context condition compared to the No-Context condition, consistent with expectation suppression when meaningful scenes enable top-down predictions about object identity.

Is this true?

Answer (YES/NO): YES